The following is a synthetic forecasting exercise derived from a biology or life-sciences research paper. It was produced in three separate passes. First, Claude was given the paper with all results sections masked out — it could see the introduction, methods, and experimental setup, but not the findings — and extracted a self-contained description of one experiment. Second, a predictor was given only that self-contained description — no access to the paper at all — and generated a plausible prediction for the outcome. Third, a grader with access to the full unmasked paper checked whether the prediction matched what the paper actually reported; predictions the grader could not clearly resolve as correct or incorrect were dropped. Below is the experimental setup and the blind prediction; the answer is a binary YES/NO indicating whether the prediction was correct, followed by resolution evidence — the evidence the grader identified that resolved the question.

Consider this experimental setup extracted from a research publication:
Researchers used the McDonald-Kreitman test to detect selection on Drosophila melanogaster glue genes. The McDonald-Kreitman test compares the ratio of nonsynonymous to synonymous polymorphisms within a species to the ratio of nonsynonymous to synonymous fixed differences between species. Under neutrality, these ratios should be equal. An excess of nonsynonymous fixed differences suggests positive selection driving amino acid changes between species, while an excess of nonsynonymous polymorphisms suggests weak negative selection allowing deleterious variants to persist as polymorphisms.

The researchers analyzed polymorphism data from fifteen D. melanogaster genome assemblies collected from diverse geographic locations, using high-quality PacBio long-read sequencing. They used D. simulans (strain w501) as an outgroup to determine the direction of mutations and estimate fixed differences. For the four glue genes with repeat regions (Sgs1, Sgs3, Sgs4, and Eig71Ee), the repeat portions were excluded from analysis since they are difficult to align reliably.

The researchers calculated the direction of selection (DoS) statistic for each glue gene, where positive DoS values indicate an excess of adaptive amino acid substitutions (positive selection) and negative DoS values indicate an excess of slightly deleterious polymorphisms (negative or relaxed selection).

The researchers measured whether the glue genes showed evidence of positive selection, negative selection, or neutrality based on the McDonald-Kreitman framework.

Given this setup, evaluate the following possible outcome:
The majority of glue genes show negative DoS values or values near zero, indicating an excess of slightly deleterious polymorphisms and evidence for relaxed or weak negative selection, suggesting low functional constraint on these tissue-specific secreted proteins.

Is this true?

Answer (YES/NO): NO